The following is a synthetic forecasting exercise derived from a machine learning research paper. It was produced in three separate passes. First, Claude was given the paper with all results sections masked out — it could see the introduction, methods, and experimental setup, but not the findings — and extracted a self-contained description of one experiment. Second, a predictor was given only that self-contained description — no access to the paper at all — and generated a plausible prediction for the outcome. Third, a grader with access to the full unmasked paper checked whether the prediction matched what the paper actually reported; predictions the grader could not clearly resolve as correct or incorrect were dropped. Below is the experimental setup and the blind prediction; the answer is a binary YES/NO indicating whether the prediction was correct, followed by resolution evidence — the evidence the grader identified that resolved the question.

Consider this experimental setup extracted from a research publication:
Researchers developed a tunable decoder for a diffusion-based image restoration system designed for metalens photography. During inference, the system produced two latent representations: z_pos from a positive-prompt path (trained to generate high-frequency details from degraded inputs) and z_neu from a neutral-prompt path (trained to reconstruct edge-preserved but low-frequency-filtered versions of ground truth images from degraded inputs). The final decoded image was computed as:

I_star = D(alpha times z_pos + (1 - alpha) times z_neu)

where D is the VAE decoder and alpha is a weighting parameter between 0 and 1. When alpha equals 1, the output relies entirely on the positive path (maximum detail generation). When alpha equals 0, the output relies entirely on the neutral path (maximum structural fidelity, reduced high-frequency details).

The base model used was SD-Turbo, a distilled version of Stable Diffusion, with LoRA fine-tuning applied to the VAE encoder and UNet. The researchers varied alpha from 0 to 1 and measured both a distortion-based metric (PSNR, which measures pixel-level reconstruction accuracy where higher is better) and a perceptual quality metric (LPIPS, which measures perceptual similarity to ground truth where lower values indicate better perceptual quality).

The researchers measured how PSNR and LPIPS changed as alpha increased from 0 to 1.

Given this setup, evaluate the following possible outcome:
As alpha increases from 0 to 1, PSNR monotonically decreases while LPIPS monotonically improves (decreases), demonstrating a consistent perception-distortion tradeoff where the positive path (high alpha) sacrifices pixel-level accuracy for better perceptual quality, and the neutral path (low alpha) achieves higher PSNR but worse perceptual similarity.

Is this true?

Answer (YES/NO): NO